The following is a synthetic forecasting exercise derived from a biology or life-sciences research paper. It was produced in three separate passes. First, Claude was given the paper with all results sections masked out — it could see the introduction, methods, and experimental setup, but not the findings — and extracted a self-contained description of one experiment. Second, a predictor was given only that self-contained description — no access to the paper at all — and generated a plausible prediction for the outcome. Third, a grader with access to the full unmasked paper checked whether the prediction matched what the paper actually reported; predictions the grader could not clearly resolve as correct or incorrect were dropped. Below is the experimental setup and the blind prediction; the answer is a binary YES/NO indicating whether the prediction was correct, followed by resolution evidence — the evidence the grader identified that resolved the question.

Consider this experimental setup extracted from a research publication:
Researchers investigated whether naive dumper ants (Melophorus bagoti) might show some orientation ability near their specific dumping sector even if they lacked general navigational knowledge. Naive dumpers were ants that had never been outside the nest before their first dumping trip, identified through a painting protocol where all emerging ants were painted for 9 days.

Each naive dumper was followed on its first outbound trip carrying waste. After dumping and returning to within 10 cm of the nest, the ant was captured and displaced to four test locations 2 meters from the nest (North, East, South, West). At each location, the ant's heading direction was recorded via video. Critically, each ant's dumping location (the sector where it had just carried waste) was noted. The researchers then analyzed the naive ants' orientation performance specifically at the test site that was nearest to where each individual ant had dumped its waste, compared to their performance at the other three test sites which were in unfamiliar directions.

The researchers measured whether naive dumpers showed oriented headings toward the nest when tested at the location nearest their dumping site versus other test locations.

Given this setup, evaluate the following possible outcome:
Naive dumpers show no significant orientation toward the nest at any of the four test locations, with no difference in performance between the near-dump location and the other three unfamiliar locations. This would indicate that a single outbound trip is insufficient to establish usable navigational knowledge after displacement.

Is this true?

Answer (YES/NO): NO